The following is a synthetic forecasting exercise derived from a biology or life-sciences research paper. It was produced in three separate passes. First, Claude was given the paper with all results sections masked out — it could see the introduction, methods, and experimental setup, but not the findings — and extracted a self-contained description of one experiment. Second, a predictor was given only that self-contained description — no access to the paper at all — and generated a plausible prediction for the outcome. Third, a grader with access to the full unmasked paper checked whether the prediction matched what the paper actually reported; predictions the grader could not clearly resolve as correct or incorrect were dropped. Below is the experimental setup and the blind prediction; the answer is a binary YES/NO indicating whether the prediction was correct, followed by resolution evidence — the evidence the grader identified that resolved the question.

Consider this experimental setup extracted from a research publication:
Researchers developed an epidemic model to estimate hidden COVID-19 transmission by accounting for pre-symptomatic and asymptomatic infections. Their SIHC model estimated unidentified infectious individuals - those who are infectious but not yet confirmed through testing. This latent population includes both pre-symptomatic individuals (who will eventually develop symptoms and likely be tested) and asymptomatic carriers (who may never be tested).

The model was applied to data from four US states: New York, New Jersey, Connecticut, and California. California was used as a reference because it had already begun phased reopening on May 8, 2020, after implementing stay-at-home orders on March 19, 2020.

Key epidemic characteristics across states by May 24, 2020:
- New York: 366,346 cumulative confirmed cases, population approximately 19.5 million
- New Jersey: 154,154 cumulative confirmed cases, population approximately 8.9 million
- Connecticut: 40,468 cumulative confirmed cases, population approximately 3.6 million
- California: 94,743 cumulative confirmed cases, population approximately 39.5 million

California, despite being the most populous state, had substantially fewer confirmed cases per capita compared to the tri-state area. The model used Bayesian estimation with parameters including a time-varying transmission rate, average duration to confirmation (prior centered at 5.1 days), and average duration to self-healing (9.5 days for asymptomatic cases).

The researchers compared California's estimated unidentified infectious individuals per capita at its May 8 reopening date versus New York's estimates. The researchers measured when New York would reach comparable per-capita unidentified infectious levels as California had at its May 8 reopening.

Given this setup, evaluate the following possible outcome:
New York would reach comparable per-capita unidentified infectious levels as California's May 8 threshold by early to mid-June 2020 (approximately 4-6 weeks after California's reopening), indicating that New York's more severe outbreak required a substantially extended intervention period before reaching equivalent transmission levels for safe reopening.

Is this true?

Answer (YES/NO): NO